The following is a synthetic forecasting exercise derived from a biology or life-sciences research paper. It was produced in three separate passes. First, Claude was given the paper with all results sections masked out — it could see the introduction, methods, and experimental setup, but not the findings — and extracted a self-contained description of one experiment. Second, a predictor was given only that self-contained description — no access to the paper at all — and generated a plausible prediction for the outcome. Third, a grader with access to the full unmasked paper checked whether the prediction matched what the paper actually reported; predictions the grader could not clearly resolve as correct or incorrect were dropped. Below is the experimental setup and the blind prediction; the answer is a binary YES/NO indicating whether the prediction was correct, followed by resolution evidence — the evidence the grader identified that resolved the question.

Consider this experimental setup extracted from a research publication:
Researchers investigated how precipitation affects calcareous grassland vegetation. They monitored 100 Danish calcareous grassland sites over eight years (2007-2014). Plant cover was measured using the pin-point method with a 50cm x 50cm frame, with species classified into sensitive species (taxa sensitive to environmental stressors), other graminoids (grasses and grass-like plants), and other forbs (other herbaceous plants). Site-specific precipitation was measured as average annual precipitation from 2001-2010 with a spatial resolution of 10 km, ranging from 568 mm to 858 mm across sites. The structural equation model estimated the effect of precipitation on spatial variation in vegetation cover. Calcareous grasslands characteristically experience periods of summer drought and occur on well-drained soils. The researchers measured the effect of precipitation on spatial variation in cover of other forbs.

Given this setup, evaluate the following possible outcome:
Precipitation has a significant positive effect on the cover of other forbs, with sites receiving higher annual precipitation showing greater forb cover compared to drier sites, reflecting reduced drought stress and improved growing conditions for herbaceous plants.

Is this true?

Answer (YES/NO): YES